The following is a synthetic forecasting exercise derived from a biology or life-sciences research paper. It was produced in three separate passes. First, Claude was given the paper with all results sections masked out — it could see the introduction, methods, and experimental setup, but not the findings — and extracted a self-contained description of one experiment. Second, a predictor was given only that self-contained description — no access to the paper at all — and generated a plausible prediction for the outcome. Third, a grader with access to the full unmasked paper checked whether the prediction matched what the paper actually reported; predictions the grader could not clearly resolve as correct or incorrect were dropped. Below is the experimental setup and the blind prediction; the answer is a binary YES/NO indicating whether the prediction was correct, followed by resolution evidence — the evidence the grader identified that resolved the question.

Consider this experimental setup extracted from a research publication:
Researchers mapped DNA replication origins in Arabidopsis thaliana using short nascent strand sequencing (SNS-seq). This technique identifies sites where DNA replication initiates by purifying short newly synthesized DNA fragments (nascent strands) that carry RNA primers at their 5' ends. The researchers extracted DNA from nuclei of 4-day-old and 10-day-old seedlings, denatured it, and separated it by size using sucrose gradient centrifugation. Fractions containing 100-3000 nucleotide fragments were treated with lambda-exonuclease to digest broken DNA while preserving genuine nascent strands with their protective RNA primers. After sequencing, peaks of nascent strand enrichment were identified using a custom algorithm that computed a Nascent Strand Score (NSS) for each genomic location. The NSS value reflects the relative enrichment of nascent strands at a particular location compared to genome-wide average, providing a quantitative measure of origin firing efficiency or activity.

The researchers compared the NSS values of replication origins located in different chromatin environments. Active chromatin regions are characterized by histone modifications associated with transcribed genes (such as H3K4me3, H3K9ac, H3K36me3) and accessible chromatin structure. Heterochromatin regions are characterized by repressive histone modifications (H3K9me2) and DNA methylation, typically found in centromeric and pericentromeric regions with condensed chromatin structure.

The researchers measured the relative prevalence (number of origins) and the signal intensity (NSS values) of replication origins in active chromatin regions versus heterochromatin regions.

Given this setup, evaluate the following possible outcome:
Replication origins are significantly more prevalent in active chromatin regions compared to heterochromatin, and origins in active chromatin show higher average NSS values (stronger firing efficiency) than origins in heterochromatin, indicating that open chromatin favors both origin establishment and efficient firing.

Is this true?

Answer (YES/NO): NO